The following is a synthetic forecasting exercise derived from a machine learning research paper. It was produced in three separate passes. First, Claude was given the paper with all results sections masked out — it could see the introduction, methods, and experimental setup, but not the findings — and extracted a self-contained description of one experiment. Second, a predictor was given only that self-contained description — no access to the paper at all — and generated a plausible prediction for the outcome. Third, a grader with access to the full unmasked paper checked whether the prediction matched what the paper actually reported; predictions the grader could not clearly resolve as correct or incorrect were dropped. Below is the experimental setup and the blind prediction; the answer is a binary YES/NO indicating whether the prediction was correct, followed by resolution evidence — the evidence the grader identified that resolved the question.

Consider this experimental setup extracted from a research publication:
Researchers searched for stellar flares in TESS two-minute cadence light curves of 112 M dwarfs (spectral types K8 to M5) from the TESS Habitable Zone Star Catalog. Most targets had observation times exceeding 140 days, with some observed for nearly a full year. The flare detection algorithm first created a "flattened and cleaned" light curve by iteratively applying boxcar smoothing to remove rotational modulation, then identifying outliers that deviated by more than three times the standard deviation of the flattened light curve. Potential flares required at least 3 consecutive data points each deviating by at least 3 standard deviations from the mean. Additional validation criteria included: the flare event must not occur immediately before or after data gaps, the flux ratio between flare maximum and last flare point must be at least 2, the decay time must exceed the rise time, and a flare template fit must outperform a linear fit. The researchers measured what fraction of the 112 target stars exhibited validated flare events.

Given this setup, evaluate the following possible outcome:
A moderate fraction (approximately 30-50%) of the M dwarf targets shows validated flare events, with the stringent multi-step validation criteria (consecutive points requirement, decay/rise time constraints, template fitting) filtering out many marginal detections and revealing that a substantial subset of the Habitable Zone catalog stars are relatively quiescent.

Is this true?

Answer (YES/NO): YES